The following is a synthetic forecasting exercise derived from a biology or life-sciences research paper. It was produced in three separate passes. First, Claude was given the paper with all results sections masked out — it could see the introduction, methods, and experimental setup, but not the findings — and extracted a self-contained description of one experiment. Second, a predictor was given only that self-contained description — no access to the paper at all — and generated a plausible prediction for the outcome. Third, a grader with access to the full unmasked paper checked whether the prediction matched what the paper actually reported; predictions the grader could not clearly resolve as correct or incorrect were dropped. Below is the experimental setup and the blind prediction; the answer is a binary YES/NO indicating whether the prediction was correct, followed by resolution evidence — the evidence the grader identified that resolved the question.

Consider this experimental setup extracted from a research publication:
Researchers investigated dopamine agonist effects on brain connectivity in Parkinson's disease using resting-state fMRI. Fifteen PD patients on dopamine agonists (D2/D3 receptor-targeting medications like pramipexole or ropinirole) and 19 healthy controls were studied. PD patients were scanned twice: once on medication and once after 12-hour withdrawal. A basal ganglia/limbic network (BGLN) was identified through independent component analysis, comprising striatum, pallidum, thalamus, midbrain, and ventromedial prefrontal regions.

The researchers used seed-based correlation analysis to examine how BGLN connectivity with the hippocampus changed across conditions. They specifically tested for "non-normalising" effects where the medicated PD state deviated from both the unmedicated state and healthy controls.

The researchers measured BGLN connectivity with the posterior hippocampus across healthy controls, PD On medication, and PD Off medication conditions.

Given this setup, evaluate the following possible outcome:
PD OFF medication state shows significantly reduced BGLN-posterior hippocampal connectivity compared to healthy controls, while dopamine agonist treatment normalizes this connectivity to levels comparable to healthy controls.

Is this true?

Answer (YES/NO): NO